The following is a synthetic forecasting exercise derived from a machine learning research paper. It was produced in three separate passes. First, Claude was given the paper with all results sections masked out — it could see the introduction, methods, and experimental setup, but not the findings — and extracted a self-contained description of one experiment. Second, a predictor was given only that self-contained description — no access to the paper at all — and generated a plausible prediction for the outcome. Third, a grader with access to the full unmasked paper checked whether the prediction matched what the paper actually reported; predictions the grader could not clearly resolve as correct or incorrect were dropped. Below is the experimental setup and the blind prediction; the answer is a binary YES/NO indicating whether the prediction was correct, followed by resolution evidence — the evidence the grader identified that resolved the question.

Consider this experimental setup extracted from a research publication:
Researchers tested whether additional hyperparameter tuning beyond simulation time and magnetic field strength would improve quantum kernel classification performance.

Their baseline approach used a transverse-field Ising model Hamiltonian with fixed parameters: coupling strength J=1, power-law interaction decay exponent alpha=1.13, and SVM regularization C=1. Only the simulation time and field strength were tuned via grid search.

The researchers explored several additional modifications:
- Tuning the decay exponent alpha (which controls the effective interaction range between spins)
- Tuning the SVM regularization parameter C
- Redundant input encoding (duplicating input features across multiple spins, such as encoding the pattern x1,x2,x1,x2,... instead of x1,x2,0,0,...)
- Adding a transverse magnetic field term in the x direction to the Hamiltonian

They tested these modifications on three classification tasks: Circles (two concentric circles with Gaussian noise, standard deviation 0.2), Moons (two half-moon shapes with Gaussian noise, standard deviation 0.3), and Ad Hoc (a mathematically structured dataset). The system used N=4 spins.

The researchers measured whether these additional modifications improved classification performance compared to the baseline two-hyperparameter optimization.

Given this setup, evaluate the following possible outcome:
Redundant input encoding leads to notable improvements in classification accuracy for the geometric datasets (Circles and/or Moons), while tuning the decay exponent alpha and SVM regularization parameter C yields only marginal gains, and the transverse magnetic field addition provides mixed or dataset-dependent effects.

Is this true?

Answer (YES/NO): NO